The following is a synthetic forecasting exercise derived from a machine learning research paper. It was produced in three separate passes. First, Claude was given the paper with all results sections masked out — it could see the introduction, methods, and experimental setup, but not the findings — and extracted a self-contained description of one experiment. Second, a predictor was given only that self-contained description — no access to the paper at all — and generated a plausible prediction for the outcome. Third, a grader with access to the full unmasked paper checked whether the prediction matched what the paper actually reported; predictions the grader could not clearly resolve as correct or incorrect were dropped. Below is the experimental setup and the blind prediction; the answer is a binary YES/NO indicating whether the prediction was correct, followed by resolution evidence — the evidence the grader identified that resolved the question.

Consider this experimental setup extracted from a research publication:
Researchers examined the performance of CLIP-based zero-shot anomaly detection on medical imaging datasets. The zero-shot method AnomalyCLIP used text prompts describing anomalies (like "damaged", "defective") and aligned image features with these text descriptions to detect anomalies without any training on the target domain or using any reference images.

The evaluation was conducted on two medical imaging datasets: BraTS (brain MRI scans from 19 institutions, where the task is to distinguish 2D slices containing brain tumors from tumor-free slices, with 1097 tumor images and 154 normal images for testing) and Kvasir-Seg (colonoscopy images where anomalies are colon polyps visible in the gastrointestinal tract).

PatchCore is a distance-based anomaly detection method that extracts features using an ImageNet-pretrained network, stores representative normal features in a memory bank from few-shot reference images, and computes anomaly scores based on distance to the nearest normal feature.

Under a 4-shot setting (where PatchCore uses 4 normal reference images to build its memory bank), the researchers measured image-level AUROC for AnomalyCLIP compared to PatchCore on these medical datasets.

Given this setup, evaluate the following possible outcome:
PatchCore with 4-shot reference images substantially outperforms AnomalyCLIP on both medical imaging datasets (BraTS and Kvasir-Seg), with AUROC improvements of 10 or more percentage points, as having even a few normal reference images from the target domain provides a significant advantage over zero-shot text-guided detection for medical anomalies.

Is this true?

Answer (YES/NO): NO